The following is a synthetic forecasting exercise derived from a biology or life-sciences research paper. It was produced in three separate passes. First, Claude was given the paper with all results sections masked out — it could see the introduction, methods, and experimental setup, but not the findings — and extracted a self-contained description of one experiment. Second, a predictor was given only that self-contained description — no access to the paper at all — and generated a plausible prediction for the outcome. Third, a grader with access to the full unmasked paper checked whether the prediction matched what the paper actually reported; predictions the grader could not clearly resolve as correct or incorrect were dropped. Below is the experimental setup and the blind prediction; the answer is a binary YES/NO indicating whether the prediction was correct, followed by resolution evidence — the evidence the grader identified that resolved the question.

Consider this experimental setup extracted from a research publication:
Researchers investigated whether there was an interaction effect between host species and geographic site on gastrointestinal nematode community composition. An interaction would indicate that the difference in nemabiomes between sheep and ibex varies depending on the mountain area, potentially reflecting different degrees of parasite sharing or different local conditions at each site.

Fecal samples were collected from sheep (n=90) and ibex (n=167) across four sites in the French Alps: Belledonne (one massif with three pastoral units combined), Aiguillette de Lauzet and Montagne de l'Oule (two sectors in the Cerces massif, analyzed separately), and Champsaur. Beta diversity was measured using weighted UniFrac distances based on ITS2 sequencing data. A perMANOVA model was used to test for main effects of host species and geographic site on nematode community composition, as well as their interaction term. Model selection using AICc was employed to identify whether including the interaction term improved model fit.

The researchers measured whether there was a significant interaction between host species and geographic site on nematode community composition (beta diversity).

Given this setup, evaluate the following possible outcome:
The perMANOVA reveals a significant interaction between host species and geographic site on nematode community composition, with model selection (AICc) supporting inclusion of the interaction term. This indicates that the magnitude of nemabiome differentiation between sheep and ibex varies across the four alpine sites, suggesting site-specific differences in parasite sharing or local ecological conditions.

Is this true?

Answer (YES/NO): YES